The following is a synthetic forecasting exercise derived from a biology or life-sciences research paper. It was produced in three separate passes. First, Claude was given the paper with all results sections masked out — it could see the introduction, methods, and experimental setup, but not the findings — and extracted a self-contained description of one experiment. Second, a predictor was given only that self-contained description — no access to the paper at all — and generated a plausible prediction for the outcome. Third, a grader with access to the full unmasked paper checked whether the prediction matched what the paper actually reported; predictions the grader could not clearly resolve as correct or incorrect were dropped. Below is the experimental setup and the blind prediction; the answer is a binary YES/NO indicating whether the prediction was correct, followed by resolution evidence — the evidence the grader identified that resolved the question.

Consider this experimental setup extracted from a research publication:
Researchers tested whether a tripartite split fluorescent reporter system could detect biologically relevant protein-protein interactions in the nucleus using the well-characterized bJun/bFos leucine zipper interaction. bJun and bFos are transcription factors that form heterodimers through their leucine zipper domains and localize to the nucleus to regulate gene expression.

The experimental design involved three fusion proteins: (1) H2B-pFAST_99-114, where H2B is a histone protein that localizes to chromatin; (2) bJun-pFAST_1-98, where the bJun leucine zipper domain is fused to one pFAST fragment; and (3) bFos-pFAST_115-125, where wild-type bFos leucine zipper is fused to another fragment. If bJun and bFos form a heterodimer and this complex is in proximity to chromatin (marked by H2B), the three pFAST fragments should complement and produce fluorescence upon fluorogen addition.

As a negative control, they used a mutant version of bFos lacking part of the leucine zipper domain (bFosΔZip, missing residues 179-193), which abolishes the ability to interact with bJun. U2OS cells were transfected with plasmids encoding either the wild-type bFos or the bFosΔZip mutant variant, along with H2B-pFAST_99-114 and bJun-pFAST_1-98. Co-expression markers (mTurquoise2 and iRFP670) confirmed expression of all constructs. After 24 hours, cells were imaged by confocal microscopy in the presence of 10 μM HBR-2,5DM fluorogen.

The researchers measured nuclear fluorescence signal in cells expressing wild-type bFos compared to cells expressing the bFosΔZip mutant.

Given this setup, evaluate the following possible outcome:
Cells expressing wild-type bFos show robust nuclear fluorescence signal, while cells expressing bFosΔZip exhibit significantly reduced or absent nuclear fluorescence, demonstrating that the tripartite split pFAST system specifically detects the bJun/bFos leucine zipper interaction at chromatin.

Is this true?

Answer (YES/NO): YES